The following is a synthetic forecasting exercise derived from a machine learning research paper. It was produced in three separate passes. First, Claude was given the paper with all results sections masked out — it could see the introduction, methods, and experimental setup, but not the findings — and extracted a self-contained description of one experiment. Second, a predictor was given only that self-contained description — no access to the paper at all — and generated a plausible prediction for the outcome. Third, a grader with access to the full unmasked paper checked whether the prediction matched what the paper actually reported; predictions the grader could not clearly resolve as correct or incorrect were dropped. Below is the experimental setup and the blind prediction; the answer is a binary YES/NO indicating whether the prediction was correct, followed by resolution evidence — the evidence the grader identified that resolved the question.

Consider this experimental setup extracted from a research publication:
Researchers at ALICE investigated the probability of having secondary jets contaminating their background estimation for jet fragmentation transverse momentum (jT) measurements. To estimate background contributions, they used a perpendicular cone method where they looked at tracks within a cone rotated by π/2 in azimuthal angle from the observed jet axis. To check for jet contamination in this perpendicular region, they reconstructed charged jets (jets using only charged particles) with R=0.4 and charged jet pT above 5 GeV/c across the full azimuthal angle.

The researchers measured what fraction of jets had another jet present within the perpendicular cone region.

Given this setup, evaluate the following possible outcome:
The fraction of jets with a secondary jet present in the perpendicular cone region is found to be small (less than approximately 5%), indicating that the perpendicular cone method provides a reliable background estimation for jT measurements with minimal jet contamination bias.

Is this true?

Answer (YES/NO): YES